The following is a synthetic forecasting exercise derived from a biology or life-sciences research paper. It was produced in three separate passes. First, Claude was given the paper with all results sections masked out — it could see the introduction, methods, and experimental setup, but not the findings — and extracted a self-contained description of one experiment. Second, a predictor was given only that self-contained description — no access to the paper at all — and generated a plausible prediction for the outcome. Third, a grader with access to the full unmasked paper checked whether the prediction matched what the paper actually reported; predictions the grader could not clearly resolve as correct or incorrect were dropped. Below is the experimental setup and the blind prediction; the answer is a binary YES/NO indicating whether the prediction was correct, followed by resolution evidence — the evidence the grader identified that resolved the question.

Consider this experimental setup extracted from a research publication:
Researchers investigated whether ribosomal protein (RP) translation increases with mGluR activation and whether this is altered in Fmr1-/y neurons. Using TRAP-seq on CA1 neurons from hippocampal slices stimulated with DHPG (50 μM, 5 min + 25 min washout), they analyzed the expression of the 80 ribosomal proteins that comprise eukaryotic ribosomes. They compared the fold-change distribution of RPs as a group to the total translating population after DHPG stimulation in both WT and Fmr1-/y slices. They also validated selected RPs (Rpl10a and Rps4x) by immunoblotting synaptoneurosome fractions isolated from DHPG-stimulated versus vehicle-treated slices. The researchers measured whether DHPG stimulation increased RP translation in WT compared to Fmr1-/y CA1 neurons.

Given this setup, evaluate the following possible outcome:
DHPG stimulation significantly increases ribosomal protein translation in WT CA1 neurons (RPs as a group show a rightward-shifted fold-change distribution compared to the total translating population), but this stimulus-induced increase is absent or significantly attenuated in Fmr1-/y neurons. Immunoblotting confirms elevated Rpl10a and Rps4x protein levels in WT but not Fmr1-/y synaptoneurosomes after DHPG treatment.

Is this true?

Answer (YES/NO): YES